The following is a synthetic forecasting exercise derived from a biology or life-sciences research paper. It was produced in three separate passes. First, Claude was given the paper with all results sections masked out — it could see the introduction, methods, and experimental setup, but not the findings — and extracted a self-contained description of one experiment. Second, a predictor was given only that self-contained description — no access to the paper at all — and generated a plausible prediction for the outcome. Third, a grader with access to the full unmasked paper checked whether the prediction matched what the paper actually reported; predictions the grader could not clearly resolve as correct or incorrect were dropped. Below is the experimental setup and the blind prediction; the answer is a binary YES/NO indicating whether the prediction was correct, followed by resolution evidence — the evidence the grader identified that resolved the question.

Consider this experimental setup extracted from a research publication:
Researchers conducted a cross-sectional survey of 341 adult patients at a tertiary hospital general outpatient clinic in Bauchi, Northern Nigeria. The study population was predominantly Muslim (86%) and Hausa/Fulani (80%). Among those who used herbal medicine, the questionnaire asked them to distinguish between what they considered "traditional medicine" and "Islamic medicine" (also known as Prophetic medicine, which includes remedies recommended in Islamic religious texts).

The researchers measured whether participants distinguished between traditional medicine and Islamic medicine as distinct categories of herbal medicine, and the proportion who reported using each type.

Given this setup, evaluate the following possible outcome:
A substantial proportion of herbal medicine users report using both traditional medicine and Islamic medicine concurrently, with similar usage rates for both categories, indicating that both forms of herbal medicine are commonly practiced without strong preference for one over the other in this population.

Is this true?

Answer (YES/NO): NO